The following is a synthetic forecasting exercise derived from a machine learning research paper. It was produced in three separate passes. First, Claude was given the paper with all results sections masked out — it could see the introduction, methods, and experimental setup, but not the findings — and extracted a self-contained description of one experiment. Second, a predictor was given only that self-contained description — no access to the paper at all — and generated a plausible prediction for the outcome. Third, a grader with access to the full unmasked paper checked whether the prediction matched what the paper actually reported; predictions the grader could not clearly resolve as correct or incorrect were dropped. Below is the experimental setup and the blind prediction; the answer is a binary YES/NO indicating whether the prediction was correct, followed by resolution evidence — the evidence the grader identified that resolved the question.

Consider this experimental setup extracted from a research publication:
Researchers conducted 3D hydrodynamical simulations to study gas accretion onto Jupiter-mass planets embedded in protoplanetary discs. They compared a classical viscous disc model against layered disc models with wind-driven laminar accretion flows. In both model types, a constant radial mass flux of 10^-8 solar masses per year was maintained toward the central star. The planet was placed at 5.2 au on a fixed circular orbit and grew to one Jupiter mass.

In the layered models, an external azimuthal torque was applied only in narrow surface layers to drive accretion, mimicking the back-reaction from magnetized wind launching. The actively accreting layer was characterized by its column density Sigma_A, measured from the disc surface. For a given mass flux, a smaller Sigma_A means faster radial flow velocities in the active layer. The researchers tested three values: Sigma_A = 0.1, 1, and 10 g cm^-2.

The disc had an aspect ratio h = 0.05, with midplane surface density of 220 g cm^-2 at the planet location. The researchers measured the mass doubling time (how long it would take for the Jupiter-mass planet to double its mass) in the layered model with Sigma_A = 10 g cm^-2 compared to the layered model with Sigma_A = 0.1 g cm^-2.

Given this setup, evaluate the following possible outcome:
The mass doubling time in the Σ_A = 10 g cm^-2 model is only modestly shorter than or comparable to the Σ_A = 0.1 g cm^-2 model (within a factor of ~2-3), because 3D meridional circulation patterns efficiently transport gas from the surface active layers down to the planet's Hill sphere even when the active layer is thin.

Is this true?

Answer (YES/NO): NO